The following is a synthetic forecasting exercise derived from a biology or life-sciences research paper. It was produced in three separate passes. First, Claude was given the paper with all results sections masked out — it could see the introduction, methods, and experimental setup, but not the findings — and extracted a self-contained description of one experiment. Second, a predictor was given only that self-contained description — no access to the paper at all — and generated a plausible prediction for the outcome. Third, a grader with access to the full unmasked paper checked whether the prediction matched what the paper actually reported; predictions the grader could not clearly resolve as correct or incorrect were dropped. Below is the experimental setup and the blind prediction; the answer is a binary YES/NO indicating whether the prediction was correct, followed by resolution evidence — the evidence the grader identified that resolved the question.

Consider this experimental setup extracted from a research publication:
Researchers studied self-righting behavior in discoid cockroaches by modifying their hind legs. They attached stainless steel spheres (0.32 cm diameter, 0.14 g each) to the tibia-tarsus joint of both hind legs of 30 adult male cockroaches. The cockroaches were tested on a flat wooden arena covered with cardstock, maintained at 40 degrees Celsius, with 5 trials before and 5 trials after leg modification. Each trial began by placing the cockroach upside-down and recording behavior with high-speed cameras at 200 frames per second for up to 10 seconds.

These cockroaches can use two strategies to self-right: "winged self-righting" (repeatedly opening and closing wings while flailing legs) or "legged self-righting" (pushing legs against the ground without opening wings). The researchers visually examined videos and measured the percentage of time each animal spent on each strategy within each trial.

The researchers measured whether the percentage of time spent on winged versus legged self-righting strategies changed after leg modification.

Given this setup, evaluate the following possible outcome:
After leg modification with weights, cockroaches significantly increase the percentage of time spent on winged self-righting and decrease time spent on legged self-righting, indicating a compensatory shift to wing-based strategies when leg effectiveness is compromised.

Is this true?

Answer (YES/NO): NO